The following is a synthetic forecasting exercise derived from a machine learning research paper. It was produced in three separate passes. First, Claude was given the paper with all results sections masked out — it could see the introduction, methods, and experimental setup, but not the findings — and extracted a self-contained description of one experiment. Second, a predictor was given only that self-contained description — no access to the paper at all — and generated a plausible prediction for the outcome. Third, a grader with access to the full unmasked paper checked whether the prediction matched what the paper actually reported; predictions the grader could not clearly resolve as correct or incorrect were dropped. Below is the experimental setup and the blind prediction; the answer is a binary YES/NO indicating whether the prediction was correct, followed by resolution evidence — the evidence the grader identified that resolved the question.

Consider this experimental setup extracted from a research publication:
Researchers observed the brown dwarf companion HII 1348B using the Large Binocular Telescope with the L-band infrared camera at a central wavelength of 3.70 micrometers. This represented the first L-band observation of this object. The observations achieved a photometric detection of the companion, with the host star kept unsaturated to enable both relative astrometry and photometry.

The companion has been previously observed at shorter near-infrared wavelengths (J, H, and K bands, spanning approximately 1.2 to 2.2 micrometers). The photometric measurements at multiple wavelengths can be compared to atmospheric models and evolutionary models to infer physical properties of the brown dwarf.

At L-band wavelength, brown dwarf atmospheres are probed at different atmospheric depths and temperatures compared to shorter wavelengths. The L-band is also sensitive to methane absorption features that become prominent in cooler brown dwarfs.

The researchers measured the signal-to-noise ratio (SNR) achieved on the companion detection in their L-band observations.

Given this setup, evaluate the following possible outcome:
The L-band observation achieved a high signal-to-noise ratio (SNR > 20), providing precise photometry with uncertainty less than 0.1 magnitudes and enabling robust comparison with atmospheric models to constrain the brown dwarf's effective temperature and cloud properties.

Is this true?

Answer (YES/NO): YES